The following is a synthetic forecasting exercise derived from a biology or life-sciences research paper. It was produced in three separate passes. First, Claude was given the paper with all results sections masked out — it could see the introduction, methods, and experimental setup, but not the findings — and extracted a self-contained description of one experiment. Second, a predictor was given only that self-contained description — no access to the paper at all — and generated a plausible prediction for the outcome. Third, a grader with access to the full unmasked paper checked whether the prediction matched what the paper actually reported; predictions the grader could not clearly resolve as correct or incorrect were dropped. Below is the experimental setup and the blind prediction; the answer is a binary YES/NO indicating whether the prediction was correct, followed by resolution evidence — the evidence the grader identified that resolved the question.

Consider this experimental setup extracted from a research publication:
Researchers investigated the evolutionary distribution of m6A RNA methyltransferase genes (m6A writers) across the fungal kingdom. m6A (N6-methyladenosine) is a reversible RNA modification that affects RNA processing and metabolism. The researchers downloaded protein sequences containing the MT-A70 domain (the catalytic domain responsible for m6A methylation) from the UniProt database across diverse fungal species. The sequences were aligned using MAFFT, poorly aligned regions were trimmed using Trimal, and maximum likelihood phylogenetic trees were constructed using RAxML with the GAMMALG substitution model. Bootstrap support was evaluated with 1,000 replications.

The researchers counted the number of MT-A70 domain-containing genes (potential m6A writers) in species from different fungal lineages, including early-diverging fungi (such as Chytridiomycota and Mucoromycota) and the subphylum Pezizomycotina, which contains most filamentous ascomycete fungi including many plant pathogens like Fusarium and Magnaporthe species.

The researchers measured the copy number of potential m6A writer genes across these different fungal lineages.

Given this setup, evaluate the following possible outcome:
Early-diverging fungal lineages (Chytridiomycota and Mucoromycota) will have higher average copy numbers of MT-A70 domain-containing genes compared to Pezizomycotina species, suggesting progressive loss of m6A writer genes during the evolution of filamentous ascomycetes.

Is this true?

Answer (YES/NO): YES